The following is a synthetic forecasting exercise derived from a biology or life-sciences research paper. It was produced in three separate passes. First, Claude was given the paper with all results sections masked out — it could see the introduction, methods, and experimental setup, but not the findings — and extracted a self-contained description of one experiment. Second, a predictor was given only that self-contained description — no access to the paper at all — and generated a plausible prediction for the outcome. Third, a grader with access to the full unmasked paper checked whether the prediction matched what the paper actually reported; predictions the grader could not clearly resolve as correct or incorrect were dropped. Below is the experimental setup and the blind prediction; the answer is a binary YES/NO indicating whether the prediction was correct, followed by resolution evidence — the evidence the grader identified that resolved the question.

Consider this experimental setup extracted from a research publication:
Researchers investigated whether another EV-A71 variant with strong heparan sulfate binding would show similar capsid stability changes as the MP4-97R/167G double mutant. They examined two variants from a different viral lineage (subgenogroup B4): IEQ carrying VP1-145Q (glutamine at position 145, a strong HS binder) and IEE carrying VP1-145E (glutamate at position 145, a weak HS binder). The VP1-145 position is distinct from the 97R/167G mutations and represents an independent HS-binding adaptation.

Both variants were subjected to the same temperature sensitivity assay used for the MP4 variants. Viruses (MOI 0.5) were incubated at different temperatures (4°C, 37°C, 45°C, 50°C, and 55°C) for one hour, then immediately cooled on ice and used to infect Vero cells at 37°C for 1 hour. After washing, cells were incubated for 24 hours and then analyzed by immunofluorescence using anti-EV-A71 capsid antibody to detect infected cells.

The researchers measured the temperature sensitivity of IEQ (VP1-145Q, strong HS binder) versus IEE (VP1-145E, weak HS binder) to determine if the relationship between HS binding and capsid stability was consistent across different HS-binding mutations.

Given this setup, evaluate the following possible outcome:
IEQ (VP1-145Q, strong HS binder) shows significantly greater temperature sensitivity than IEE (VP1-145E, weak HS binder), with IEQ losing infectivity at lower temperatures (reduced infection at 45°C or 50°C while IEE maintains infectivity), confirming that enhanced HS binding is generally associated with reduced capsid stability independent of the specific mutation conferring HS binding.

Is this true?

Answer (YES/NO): YES